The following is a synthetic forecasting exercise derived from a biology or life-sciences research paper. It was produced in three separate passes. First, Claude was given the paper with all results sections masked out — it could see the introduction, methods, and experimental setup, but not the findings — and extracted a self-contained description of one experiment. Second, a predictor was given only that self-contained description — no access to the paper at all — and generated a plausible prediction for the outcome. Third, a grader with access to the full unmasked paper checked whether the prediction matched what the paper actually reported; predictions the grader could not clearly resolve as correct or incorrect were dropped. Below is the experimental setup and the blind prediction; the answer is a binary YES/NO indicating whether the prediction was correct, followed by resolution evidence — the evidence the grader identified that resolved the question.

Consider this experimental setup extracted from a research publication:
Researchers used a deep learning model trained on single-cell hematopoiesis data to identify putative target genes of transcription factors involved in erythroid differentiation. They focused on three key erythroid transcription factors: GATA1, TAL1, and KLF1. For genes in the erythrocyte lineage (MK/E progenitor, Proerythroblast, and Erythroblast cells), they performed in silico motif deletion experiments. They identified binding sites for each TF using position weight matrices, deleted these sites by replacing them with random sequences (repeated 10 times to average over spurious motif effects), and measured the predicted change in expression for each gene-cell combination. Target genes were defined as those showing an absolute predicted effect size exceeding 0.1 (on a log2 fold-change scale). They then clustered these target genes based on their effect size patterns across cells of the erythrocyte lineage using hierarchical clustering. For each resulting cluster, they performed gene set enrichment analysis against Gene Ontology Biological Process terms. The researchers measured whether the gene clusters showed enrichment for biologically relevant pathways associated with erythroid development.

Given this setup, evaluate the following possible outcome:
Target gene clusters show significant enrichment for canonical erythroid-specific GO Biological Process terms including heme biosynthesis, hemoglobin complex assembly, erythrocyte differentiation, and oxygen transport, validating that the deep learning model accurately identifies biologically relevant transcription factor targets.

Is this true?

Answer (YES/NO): YES